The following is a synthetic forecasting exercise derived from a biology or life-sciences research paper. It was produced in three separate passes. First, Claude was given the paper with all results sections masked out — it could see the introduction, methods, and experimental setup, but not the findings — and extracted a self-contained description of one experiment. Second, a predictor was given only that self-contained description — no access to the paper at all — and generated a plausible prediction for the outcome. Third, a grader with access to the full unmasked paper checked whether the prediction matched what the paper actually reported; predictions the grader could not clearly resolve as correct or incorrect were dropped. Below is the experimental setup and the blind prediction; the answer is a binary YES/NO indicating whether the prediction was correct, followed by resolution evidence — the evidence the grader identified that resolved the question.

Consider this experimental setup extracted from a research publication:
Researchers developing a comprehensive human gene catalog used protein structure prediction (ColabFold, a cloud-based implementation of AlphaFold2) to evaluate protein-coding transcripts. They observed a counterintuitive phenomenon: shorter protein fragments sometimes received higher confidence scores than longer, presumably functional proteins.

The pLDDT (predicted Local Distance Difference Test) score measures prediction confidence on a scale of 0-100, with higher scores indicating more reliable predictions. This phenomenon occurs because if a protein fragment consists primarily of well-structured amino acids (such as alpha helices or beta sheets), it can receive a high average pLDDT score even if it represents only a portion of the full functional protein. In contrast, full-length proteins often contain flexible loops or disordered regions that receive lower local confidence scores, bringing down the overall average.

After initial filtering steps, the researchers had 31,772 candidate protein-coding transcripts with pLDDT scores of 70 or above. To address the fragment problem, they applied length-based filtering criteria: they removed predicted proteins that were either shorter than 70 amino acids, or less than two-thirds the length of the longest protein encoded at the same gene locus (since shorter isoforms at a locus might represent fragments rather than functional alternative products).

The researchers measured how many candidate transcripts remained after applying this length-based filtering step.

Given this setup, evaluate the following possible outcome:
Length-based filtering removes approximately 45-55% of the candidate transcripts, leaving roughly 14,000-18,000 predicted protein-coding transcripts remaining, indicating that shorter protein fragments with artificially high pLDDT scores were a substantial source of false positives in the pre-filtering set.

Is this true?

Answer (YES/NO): NO